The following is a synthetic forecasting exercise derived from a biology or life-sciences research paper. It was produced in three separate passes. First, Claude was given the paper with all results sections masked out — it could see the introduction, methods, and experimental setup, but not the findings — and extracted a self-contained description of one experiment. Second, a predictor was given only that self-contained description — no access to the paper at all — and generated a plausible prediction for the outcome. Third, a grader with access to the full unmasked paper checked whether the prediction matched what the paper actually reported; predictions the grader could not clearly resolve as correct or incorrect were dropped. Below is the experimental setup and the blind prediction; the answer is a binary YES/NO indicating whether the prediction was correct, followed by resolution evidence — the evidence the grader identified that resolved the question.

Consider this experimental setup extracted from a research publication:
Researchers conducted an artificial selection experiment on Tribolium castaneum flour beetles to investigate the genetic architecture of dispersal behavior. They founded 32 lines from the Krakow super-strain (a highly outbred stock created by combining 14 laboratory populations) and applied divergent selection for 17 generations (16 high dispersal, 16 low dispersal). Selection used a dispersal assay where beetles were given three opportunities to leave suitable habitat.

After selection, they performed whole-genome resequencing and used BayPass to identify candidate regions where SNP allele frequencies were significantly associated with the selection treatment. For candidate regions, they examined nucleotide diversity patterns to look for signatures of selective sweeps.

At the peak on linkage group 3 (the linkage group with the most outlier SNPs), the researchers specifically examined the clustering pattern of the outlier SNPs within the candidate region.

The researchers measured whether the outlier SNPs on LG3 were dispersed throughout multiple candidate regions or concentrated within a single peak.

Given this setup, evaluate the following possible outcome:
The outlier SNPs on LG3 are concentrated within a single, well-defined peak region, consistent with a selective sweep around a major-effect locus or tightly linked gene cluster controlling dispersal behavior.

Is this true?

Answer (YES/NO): YES